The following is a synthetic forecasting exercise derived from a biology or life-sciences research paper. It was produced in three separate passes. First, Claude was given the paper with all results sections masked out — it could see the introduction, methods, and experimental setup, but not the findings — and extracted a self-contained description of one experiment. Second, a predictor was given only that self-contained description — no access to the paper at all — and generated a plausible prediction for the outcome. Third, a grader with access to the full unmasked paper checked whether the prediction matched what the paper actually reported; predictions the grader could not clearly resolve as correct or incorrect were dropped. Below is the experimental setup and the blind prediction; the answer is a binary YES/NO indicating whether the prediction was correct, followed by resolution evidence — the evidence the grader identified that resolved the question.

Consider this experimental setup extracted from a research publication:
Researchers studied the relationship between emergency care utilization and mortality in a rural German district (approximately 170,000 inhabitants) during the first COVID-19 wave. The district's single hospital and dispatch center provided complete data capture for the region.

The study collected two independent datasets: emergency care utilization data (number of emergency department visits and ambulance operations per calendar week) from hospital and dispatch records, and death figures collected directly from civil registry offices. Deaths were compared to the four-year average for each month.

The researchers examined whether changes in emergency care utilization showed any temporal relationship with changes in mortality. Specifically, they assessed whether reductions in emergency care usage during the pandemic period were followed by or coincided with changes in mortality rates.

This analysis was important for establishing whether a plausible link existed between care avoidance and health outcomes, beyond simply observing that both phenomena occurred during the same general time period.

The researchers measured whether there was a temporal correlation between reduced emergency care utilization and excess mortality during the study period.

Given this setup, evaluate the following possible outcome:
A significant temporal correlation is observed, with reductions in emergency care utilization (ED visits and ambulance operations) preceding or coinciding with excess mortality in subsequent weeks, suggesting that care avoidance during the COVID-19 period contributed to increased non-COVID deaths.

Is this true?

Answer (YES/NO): YES